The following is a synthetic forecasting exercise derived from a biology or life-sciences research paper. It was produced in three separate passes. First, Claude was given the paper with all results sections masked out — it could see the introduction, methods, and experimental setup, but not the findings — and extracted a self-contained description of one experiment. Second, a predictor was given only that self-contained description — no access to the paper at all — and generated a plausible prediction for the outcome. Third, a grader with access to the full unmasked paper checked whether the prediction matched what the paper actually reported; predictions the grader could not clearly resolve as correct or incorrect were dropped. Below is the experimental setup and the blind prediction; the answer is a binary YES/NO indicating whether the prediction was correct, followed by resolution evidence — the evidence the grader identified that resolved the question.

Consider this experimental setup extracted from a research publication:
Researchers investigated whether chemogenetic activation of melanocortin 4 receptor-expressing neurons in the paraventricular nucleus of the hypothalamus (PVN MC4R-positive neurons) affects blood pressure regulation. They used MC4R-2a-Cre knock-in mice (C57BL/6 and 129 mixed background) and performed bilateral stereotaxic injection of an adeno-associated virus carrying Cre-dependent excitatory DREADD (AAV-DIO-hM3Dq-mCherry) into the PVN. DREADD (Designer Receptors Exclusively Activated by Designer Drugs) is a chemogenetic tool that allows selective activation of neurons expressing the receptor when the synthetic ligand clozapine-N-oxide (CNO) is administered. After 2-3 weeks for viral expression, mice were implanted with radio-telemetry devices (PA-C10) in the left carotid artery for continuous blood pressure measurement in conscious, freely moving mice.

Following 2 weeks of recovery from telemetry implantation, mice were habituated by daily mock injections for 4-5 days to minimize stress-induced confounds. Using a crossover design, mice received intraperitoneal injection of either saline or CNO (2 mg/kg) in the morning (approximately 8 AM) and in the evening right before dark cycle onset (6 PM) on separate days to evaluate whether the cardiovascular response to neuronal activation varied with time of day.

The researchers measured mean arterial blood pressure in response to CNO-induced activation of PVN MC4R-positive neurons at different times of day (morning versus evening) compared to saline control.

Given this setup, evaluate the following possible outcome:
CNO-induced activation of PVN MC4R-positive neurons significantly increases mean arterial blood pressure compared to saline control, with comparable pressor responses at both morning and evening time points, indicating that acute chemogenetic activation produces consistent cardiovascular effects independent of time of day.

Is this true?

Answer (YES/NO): NO